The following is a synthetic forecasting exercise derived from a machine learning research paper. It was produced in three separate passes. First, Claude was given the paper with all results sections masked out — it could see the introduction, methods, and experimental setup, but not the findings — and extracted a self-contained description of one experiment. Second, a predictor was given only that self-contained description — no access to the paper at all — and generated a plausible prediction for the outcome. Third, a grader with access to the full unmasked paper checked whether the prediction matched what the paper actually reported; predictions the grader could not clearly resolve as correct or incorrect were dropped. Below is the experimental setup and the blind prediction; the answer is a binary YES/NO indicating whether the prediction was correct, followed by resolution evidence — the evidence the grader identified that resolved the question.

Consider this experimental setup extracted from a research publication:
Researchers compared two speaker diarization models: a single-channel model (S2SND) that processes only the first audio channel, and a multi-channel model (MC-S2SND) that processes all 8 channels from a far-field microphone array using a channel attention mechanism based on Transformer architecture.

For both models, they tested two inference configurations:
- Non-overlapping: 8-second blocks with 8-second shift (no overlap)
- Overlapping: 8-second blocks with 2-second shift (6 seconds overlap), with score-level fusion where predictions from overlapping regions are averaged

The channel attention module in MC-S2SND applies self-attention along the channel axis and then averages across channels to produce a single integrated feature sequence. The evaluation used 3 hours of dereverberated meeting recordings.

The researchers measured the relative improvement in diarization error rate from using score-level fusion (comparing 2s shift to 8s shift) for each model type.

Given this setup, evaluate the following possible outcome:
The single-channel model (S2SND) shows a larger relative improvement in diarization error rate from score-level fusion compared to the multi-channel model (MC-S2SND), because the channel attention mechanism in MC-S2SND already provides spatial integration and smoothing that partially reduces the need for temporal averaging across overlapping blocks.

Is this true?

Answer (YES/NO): YES